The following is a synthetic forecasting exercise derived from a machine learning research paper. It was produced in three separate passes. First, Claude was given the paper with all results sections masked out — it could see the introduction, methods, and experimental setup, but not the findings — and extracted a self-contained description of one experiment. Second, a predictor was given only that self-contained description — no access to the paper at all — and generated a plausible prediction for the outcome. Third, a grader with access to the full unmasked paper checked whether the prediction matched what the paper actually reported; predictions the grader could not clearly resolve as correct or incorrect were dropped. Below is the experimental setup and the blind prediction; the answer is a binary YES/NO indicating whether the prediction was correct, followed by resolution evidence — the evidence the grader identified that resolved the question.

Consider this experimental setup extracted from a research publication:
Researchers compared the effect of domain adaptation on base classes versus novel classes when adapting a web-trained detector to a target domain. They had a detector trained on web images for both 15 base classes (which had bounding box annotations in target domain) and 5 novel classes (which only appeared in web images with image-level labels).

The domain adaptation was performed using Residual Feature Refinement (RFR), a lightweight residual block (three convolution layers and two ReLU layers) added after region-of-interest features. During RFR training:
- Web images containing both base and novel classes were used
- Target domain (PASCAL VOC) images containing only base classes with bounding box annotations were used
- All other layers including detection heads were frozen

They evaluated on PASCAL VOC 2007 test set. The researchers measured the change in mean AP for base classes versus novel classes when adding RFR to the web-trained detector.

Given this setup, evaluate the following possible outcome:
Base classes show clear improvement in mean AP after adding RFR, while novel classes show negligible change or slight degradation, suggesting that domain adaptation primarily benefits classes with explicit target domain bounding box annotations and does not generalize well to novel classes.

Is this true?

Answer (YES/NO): NO